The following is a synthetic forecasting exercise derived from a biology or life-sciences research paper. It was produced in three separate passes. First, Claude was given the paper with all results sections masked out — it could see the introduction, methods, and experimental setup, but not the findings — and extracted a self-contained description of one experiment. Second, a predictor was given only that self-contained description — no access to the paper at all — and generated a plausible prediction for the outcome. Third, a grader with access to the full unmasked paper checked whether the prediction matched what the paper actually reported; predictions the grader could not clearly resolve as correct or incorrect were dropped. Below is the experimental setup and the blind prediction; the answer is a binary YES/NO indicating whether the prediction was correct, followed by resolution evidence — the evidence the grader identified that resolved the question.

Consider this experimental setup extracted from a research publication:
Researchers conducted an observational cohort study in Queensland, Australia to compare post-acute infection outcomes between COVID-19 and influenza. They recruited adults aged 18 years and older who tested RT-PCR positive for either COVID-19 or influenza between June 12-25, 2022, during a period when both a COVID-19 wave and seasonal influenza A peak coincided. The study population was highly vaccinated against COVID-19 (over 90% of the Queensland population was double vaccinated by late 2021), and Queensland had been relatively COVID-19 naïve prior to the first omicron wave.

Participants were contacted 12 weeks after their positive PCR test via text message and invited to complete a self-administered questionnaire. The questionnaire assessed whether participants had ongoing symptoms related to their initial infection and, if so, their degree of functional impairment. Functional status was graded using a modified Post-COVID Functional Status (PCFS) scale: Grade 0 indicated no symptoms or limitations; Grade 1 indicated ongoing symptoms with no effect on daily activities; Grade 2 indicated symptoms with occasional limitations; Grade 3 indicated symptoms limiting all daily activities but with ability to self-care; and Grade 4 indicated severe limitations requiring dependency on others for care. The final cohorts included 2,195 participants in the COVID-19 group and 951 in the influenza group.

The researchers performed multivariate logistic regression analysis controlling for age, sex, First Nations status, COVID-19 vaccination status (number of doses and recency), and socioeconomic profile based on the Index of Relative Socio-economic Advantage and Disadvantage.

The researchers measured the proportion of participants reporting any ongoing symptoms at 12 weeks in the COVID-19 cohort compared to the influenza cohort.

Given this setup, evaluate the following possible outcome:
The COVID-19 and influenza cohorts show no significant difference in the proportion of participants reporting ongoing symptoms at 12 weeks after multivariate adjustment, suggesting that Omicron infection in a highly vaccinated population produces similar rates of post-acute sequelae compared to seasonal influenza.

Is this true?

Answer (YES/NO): YES